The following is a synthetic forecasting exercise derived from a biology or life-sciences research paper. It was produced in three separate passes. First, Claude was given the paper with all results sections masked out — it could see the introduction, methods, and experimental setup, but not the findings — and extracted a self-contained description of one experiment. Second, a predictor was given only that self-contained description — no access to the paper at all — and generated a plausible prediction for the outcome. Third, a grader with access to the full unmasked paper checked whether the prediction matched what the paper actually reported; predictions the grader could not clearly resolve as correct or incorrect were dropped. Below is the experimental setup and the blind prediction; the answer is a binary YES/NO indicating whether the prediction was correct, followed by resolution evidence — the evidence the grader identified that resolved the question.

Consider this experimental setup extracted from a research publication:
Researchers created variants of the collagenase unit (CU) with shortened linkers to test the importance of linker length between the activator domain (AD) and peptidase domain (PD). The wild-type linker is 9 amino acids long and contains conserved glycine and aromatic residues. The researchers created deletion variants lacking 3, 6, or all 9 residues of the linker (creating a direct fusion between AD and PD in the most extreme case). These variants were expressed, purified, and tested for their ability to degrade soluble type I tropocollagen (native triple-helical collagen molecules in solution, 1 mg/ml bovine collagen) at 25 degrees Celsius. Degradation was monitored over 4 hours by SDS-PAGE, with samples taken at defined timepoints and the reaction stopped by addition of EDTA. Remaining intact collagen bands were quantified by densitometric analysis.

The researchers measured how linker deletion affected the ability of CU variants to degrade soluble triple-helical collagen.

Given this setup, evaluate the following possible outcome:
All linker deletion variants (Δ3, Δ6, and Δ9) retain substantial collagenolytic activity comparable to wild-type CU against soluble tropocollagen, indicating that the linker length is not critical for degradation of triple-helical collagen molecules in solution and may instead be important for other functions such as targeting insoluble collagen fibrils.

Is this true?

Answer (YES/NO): NO